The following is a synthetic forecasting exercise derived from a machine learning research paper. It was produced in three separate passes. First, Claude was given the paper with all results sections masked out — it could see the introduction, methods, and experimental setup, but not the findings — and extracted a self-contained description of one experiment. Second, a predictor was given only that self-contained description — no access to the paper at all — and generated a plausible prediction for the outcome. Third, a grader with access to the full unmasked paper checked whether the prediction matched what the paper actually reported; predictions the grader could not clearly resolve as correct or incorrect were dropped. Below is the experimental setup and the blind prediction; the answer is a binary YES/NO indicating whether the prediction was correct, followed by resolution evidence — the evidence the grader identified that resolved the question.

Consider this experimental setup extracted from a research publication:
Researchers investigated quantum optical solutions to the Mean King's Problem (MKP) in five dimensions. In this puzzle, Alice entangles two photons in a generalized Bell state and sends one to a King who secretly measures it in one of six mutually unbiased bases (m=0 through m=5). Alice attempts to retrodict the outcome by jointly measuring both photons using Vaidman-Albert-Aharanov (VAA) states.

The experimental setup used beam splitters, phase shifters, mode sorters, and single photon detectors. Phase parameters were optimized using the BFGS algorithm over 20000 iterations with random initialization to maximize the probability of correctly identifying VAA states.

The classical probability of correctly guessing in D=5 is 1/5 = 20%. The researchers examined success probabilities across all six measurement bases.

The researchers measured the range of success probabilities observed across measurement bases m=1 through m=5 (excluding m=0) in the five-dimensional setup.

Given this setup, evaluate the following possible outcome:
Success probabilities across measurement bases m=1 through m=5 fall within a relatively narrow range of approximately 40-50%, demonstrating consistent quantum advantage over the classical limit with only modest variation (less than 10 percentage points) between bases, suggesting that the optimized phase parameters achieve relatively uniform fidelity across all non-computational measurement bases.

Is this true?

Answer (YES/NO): NO